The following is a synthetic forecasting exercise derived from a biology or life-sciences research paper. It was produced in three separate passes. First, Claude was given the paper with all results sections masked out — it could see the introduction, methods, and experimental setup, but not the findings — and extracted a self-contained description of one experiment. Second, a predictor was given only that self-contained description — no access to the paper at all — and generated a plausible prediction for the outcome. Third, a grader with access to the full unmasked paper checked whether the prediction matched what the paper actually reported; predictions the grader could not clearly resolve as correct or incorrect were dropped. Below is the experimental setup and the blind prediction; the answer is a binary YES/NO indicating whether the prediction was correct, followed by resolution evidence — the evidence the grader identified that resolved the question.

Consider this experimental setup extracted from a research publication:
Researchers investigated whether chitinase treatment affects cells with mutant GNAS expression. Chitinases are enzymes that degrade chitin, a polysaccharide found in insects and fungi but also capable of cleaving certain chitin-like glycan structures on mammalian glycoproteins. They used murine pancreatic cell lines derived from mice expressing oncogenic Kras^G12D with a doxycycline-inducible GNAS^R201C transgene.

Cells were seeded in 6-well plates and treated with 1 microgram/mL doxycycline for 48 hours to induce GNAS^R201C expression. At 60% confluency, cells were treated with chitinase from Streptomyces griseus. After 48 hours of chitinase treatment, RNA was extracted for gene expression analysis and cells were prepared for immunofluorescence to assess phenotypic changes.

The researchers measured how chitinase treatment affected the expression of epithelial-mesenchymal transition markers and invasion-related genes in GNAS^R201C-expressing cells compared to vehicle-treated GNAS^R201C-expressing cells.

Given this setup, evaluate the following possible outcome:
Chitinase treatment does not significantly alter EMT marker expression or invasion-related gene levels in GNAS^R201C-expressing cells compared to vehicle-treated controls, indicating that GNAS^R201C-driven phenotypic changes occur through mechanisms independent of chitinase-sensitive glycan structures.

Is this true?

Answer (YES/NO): NO